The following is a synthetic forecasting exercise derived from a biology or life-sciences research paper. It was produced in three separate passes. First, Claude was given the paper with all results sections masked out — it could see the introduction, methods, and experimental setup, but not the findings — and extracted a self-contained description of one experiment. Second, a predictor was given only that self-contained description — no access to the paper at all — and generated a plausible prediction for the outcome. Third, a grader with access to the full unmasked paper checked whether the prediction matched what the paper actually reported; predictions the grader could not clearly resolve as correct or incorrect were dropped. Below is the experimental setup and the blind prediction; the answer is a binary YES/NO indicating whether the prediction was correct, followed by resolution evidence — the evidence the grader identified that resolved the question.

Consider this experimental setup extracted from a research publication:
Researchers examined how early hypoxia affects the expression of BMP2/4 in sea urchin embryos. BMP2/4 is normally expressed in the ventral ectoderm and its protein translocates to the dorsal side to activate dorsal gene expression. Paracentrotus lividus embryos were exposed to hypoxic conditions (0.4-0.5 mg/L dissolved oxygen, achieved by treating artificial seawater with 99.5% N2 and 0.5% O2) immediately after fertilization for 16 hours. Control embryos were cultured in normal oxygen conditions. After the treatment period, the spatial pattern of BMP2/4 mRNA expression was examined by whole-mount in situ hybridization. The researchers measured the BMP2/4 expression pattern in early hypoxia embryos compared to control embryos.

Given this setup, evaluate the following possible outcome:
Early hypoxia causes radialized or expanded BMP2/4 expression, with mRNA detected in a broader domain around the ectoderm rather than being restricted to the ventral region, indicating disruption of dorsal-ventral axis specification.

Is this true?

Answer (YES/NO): YES